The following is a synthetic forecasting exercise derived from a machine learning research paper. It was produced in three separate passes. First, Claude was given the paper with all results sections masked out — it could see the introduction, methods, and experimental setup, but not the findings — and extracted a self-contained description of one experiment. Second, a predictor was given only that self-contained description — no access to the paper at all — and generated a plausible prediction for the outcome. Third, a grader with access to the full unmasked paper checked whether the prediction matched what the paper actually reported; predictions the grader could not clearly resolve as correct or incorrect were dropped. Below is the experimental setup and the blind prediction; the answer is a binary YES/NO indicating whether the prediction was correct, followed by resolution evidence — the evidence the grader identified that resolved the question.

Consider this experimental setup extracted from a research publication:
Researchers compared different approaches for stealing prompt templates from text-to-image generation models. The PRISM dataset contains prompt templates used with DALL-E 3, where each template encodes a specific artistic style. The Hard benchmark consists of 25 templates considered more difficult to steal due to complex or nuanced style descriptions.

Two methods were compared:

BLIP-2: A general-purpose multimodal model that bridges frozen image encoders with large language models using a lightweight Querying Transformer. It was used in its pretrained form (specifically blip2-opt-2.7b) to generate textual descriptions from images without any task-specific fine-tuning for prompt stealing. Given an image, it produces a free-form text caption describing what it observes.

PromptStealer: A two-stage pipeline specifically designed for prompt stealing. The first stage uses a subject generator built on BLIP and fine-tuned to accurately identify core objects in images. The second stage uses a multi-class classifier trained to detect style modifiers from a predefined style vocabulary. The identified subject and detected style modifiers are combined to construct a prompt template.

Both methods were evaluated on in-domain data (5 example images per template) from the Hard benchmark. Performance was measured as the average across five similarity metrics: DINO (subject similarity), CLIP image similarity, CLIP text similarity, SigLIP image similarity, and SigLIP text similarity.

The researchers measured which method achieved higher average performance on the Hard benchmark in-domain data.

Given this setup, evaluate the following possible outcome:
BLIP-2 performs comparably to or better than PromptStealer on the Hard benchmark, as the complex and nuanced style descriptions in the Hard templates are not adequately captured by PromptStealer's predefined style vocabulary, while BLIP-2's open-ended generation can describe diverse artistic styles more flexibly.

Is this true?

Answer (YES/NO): NO